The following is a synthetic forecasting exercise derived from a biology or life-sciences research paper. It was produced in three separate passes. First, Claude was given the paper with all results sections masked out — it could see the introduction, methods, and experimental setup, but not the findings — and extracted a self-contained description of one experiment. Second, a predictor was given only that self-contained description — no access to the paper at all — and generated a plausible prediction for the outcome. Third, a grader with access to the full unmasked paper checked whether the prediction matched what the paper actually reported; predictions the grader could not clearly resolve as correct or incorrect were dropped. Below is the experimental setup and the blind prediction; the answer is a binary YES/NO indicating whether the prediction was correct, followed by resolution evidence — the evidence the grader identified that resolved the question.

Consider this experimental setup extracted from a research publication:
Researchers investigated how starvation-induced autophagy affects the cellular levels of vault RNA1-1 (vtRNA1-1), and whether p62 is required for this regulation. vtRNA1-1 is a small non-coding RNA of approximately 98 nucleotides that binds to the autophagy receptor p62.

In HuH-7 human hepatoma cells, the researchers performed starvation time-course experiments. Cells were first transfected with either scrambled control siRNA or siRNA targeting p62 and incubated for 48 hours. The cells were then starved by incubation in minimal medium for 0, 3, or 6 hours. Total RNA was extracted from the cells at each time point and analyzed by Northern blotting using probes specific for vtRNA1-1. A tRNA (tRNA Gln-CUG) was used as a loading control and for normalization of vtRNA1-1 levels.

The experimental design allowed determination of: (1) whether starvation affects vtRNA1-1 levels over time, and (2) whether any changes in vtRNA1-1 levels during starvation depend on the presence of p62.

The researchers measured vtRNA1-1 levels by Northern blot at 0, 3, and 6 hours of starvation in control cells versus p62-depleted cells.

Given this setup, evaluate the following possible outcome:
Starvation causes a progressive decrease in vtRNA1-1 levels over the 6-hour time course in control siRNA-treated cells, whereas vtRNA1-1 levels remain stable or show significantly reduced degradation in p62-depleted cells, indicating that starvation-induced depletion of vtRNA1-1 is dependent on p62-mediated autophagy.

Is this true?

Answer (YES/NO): NO